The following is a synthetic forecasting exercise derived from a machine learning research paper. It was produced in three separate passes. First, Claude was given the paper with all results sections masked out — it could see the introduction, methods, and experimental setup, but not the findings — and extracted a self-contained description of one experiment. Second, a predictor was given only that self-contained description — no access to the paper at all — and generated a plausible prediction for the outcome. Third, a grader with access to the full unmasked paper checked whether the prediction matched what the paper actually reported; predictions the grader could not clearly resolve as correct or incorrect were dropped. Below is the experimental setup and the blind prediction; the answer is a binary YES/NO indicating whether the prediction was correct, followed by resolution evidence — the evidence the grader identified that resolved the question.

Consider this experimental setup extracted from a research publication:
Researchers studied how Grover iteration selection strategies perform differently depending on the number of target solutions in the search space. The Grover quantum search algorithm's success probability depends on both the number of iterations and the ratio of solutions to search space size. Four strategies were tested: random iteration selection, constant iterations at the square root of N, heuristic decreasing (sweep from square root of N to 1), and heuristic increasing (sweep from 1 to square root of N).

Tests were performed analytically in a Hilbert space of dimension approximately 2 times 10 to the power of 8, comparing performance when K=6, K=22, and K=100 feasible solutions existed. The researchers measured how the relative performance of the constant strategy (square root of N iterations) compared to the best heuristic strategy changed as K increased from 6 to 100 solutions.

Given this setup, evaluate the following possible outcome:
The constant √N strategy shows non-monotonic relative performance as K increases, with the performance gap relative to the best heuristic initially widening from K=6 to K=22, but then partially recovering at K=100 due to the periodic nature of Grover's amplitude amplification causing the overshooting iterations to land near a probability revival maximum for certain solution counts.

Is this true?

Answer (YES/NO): NO